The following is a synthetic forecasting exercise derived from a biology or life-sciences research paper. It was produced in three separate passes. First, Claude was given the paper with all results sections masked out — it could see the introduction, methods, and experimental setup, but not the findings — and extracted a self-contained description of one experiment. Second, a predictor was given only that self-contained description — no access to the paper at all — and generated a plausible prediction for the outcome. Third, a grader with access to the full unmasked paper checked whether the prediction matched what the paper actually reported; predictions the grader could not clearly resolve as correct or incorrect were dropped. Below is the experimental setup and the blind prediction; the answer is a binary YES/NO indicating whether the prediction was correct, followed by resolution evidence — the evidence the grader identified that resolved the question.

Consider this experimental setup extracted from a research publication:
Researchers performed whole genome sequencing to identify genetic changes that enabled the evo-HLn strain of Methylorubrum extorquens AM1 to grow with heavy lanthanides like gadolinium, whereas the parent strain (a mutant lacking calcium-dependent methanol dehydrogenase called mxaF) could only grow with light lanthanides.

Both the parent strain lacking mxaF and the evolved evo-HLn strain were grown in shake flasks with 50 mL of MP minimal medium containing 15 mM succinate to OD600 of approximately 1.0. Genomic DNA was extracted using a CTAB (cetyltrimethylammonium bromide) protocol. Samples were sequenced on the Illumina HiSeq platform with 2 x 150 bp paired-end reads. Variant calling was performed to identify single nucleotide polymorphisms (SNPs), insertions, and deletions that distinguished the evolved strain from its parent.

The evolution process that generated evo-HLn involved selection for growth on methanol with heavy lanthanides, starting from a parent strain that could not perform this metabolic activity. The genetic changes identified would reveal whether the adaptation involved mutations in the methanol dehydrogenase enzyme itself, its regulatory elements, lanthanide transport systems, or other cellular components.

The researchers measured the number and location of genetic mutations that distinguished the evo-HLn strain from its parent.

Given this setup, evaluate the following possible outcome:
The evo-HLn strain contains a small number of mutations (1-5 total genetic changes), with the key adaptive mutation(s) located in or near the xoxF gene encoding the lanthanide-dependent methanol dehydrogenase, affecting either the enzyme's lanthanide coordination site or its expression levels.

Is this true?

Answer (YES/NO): NO